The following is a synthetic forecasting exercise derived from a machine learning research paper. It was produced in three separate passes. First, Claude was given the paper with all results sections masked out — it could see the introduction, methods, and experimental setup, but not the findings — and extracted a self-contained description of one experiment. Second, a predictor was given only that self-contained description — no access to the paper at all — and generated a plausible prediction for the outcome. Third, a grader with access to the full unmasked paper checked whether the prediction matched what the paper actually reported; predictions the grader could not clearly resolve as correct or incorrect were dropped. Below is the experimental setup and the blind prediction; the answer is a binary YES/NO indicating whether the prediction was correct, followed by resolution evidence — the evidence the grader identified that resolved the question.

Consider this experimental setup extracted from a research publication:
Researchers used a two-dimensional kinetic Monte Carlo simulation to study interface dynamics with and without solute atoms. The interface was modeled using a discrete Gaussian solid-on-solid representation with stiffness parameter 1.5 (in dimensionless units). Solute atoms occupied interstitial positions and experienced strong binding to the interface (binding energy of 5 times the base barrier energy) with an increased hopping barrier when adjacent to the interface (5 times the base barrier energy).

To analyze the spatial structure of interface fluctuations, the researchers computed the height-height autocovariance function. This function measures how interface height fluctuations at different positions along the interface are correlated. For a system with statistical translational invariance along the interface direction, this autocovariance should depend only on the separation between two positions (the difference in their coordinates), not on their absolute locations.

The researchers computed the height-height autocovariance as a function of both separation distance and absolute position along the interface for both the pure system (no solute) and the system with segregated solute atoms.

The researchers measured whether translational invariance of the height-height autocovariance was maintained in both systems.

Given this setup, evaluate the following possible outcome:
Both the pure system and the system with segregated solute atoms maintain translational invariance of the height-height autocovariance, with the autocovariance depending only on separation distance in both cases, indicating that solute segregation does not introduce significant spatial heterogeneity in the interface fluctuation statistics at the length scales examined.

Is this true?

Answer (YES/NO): NO